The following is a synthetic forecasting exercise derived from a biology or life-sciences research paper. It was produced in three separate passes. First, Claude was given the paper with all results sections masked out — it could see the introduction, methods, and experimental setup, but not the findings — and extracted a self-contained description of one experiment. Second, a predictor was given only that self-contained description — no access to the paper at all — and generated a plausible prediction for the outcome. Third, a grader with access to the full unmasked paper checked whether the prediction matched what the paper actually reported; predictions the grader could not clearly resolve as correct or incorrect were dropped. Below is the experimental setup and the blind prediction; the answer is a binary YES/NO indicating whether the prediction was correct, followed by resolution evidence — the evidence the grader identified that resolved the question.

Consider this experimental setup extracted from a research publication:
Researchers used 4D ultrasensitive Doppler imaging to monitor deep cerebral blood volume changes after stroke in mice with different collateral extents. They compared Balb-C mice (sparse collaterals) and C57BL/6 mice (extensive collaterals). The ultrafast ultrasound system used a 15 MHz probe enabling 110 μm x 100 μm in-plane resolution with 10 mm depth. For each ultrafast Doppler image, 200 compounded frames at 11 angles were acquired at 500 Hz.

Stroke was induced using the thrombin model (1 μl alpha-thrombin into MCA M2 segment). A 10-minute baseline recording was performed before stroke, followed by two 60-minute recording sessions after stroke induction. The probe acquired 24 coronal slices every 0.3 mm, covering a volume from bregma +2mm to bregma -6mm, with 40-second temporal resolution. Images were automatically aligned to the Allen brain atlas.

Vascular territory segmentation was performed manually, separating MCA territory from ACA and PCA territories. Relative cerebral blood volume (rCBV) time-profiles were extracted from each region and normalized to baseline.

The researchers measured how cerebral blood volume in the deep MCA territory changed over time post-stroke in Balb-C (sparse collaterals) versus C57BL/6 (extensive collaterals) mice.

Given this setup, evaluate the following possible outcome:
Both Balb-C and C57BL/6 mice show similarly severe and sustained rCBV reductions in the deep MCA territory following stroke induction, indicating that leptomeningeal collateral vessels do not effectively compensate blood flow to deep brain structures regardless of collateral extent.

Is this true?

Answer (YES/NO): NO